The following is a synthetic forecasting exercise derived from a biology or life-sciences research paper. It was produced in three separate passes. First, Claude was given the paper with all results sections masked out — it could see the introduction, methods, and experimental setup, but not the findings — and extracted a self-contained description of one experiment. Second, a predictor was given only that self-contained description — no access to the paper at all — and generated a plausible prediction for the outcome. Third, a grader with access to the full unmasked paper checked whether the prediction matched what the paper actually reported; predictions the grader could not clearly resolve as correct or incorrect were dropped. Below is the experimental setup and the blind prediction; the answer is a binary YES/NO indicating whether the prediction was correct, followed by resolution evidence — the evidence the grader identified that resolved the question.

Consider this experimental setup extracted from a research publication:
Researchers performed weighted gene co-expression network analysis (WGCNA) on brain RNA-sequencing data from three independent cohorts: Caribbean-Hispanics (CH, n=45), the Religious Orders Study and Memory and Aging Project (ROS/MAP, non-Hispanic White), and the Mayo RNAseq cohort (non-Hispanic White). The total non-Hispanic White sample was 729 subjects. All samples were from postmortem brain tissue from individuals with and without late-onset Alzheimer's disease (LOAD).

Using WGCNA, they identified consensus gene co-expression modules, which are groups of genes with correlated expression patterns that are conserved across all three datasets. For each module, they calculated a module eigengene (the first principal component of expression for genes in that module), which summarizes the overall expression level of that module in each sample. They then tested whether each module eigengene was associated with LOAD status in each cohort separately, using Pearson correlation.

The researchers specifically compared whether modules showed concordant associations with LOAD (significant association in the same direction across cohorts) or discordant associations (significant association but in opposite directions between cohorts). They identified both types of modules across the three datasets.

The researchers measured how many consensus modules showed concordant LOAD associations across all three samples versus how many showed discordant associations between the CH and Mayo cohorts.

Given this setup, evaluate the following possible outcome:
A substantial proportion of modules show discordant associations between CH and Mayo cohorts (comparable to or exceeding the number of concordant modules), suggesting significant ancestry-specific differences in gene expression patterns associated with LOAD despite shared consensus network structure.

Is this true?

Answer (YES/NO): NO